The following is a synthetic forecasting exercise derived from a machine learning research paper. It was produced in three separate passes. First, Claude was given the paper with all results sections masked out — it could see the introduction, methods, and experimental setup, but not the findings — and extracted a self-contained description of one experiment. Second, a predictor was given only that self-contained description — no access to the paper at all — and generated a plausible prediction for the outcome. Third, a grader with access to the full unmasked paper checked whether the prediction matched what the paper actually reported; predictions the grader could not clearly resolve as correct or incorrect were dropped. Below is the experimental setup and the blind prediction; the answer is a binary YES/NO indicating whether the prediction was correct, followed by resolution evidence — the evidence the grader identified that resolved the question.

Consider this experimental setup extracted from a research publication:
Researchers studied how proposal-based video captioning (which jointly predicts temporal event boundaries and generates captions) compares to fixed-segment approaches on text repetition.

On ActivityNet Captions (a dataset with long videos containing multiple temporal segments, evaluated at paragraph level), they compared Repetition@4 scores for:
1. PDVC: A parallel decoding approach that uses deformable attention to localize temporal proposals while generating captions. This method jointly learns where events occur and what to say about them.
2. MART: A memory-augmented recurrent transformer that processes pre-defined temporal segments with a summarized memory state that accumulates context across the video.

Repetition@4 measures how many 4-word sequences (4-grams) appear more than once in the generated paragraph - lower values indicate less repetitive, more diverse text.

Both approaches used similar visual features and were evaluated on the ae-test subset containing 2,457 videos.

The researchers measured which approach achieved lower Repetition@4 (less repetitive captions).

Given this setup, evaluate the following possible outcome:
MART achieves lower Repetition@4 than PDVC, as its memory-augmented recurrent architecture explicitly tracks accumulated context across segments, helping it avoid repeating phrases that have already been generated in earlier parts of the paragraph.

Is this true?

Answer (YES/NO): YES